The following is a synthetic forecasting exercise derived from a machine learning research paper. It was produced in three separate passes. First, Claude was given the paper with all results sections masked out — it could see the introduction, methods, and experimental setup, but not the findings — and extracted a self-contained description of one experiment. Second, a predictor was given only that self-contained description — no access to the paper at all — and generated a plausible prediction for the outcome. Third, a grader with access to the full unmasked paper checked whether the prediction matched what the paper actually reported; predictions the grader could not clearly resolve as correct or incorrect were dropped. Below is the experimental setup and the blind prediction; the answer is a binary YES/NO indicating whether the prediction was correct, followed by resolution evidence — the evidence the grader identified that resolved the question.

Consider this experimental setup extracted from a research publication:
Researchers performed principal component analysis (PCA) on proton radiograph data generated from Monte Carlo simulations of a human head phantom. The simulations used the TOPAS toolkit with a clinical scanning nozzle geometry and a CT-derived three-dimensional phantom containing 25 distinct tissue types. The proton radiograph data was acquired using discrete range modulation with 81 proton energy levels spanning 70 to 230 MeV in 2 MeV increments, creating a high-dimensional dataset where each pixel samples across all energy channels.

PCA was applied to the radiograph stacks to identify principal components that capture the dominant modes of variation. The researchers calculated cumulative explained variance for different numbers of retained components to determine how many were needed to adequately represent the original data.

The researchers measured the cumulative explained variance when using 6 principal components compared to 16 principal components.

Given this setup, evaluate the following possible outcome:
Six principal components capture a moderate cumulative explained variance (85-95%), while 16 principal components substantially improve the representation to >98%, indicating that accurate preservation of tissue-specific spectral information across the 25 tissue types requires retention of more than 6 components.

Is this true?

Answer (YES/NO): NO